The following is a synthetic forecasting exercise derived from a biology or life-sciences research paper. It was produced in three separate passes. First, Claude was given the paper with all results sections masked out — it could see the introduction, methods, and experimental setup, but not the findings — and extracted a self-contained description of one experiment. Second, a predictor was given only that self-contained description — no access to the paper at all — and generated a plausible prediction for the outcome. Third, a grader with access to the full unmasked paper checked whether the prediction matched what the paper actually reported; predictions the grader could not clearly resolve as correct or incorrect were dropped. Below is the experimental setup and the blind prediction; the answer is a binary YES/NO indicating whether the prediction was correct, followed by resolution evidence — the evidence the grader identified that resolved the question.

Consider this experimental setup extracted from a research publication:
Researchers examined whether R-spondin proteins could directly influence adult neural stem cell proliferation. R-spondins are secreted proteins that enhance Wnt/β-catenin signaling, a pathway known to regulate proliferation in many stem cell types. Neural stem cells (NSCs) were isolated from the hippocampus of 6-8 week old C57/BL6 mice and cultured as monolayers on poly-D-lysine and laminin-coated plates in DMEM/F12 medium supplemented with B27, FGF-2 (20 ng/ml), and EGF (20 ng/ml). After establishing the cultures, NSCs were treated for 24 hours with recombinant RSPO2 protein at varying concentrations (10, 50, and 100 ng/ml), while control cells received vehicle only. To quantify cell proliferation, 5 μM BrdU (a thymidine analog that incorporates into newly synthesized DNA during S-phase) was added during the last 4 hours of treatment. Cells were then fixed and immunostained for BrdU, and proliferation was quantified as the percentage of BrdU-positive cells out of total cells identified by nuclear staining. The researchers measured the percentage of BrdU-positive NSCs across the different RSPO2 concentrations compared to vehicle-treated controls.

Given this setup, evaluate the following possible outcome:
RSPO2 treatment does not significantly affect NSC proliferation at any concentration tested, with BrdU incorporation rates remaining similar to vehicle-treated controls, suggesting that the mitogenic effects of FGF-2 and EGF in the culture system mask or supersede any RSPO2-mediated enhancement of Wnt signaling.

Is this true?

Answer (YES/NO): NO